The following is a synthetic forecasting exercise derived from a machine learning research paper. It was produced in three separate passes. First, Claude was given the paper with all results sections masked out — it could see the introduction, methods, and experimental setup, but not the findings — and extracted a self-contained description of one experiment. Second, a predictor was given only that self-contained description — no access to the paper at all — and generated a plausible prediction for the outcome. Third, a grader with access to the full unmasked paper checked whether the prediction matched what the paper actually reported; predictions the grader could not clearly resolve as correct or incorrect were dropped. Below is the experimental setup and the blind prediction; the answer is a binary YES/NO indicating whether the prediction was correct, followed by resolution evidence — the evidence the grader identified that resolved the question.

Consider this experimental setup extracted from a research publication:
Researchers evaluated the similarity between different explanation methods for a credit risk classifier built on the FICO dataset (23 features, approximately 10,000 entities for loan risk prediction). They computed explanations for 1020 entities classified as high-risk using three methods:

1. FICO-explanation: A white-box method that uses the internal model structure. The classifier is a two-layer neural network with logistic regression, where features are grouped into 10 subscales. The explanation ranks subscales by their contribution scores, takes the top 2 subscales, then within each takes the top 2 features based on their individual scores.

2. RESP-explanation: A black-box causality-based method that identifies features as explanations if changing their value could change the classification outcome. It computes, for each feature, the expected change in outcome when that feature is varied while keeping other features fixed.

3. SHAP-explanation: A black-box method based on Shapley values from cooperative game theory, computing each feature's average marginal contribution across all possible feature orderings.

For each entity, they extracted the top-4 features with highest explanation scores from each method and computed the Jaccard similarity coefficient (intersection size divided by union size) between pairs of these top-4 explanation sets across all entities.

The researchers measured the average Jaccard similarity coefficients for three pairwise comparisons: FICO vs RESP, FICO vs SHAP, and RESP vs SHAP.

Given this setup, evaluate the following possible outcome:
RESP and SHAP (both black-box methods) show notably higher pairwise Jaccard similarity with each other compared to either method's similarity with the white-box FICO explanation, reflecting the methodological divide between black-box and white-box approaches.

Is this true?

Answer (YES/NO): NO